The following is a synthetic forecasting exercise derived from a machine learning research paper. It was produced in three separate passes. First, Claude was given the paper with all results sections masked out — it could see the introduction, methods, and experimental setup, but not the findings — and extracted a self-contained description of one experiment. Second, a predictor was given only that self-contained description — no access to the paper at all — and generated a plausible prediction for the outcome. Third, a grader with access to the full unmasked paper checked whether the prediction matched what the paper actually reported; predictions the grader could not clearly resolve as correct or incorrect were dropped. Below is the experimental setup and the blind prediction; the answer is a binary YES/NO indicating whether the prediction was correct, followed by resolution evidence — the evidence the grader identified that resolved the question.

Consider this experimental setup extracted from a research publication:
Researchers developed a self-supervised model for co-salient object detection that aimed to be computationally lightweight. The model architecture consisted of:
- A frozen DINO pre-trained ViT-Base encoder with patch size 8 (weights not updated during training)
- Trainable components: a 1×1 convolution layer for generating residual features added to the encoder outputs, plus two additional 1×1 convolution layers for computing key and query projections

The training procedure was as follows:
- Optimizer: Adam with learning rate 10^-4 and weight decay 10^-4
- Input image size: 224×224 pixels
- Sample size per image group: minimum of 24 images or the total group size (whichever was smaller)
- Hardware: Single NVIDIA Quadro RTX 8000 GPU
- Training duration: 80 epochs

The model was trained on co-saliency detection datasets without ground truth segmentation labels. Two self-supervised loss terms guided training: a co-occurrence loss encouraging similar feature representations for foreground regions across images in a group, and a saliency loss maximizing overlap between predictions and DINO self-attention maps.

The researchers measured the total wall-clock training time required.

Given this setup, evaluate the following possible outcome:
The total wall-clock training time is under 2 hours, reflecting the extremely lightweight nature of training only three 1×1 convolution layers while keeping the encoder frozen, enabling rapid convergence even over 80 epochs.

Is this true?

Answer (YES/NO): NO